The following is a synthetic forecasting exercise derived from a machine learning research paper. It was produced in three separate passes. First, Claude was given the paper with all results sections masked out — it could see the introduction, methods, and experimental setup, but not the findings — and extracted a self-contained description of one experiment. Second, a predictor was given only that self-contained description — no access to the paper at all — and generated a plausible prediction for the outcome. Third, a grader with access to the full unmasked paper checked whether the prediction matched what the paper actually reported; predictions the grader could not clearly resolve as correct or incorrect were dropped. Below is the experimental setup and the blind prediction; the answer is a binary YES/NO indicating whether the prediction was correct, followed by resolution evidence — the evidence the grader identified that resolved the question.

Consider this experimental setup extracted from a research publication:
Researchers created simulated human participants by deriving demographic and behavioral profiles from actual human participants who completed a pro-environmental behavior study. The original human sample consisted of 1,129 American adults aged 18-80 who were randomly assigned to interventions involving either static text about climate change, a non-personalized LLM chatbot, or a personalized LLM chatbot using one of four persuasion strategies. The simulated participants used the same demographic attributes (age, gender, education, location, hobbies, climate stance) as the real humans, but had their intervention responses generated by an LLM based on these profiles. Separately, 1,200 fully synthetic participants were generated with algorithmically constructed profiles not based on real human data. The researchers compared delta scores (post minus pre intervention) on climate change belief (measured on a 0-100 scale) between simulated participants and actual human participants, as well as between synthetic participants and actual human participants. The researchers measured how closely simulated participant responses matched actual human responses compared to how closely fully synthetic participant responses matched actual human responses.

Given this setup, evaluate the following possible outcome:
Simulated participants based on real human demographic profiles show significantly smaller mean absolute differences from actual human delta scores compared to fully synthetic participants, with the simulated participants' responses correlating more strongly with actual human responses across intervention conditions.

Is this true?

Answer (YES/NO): NO